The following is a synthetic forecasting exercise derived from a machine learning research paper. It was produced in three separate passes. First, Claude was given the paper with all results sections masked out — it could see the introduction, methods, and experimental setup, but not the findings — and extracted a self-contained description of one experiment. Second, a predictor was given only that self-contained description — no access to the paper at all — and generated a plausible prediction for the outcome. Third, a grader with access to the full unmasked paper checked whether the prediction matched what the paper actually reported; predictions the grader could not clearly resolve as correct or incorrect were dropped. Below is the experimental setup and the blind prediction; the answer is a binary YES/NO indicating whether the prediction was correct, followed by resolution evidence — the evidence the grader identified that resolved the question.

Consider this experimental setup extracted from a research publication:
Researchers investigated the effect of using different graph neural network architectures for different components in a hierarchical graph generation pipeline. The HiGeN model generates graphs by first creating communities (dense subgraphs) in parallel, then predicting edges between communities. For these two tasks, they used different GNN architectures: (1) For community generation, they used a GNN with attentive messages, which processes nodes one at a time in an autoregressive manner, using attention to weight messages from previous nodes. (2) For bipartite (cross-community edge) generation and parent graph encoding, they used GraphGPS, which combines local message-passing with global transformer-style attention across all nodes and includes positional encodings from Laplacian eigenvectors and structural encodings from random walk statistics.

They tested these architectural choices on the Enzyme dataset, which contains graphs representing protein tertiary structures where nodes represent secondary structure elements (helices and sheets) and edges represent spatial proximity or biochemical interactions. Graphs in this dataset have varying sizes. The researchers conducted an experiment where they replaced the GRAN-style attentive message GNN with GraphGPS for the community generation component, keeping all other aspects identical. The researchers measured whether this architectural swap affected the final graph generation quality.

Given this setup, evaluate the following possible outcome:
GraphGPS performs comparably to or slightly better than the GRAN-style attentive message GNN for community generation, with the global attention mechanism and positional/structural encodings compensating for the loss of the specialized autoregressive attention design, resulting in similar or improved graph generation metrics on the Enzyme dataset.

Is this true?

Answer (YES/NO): YES